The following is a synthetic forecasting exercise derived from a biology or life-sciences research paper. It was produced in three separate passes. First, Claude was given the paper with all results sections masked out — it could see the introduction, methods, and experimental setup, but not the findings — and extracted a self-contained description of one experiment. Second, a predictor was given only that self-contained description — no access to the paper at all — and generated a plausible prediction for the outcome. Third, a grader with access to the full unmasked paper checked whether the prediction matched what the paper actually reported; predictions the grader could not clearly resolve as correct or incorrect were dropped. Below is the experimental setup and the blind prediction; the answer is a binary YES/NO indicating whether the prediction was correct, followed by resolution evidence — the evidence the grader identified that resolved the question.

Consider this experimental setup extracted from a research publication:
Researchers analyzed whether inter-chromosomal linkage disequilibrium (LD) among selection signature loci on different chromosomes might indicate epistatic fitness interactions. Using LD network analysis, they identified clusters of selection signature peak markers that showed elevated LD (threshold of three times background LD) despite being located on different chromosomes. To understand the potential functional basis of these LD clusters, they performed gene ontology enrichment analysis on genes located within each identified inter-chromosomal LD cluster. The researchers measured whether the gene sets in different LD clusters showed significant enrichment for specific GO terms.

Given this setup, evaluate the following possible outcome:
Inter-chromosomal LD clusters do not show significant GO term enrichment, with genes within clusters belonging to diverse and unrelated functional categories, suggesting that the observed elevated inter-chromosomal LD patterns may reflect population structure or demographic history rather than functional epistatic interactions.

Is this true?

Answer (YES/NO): YES